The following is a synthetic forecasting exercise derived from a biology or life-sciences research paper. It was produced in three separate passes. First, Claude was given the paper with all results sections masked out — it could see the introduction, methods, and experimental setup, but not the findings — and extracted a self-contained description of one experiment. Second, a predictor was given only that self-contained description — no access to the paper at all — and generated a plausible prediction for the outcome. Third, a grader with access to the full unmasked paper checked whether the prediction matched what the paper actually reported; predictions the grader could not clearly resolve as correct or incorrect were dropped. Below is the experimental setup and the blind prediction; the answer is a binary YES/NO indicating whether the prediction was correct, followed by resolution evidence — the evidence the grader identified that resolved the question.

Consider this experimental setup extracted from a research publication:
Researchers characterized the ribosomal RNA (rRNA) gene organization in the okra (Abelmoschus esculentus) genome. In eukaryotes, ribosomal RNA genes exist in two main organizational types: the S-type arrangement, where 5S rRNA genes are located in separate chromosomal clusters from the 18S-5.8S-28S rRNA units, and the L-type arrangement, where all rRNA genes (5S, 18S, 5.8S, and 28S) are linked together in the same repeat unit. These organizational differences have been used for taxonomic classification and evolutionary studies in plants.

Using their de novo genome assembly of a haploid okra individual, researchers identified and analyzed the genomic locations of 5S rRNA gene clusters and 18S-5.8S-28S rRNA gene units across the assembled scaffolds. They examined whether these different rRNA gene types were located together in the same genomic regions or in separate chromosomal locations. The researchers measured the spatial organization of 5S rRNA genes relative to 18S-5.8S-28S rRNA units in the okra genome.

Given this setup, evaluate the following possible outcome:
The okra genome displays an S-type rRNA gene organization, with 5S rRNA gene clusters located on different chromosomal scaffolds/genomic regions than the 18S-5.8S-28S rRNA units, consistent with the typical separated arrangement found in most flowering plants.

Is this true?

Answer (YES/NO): YES